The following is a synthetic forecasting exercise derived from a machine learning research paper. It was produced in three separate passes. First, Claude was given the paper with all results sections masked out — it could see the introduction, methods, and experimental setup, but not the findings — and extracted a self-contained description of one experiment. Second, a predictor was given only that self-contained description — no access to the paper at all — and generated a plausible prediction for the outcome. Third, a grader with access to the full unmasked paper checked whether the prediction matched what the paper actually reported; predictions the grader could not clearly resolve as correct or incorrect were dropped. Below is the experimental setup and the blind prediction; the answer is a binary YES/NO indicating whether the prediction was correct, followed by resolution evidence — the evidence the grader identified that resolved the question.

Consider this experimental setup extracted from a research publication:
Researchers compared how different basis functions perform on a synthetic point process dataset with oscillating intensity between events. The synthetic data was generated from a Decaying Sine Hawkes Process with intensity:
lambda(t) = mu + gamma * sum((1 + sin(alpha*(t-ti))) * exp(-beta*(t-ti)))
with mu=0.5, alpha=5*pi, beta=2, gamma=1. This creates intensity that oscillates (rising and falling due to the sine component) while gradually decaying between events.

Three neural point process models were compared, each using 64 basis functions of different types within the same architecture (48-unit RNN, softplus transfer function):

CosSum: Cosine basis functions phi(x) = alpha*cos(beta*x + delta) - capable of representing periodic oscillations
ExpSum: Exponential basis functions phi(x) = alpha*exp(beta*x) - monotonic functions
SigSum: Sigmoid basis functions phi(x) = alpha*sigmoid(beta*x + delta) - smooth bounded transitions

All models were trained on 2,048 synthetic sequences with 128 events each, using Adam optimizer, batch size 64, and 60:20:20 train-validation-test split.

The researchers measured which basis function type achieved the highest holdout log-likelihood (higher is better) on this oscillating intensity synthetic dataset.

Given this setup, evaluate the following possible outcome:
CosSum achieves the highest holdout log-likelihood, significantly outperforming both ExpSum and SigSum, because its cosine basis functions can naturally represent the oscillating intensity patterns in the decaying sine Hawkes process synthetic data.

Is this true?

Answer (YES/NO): NO